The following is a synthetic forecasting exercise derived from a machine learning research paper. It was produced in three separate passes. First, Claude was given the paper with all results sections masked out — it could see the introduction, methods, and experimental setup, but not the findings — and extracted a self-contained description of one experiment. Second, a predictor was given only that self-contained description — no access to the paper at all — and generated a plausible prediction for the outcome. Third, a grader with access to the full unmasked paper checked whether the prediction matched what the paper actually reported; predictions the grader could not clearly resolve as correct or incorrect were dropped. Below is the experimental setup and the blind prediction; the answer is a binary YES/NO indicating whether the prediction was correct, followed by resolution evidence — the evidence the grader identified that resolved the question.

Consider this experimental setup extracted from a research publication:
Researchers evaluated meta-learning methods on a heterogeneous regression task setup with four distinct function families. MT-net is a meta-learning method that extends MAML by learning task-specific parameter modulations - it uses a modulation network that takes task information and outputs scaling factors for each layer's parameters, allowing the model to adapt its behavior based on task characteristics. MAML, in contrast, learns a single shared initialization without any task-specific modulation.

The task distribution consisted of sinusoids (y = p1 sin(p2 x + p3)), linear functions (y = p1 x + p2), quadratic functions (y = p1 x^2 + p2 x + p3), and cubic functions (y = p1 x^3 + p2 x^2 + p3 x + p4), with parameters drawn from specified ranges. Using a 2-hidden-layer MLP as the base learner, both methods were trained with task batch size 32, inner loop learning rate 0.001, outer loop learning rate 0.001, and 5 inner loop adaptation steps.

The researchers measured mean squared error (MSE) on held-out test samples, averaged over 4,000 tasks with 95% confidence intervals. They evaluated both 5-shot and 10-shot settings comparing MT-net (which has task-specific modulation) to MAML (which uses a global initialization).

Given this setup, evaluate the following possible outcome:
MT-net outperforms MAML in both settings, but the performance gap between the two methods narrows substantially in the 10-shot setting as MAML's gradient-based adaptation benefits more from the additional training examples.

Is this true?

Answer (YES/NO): NO